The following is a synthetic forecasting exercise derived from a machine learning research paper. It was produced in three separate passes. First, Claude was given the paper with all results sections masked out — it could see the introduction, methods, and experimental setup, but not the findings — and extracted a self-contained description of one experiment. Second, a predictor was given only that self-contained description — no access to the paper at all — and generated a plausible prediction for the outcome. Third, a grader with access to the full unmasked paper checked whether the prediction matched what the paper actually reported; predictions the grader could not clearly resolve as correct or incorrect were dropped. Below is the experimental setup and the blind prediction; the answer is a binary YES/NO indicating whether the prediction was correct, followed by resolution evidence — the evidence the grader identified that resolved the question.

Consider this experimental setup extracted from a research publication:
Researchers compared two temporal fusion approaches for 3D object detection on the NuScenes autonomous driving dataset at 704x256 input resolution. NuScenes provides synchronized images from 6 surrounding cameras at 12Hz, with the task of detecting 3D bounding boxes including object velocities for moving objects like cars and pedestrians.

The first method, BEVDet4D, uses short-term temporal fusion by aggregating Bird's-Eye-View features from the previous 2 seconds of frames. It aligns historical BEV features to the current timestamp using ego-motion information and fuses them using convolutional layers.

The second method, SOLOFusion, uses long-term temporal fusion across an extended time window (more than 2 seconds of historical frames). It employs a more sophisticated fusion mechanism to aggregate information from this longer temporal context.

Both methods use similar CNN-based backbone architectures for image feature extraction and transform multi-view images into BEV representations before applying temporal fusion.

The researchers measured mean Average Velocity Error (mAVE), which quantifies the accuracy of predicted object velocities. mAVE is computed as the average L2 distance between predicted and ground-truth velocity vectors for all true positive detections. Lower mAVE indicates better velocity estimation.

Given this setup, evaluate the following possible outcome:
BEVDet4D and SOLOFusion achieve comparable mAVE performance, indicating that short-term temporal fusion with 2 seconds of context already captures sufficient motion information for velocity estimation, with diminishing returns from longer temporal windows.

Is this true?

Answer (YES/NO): NO